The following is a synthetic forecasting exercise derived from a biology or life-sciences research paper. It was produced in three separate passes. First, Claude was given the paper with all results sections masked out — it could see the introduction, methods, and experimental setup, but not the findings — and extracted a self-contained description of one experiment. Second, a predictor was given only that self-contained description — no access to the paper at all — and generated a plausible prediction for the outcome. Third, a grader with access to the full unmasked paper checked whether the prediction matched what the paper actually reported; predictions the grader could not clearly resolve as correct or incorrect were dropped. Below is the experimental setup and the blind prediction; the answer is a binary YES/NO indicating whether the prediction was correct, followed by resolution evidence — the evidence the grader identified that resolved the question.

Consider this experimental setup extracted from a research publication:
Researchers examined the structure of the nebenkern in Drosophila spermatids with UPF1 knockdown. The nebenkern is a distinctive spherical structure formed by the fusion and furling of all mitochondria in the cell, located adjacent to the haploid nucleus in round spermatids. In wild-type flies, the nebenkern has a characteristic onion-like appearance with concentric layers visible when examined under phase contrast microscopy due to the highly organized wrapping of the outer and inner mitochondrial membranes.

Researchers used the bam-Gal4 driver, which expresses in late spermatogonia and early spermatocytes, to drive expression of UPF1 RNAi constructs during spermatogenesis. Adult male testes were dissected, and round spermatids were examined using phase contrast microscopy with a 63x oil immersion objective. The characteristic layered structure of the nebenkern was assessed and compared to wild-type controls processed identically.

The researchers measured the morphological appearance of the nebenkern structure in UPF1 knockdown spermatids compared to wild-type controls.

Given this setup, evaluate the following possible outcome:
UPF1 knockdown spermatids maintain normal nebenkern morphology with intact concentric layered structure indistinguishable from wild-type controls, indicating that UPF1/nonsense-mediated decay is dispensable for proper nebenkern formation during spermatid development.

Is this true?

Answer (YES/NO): NO